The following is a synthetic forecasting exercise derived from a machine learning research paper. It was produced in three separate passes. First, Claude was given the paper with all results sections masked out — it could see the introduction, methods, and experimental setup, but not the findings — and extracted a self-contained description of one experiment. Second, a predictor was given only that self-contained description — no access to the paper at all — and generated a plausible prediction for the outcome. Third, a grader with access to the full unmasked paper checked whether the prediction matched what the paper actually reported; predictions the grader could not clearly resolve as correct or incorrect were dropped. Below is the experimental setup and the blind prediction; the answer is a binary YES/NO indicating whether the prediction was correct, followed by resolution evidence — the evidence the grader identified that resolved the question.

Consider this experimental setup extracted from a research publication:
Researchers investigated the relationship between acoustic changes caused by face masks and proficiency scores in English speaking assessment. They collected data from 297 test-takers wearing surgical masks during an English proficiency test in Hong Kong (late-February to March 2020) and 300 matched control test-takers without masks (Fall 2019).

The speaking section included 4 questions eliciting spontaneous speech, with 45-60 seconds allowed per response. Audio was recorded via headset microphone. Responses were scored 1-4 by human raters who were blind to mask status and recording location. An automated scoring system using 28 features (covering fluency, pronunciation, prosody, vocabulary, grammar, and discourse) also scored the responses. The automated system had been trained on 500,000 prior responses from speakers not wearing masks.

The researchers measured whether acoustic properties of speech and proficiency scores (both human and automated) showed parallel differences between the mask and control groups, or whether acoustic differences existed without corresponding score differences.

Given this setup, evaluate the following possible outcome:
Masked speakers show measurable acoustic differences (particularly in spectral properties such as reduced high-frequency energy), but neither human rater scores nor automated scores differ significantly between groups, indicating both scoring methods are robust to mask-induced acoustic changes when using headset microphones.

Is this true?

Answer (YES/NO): YES